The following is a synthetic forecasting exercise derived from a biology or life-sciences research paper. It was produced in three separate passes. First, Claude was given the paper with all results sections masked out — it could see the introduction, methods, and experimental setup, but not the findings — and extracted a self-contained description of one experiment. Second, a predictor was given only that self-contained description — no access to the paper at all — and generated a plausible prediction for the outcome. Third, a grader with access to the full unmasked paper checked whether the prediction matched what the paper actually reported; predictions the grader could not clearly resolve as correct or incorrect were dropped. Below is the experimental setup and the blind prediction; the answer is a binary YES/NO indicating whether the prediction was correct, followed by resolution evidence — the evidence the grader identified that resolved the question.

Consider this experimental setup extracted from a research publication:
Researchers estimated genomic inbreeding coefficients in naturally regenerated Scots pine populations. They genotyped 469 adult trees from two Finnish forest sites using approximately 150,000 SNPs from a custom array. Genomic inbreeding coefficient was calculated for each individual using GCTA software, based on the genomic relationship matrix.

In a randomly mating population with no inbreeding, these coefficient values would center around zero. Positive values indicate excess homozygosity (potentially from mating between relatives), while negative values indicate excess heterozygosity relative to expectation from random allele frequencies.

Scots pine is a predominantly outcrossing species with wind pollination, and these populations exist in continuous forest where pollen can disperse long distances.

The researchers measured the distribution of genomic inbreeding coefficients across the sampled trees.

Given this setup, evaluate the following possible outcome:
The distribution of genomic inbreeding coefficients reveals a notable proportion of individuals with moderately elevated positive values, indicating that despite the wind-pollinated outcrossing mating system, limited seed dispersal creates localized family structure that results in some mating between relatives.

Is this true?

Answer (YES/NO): NO